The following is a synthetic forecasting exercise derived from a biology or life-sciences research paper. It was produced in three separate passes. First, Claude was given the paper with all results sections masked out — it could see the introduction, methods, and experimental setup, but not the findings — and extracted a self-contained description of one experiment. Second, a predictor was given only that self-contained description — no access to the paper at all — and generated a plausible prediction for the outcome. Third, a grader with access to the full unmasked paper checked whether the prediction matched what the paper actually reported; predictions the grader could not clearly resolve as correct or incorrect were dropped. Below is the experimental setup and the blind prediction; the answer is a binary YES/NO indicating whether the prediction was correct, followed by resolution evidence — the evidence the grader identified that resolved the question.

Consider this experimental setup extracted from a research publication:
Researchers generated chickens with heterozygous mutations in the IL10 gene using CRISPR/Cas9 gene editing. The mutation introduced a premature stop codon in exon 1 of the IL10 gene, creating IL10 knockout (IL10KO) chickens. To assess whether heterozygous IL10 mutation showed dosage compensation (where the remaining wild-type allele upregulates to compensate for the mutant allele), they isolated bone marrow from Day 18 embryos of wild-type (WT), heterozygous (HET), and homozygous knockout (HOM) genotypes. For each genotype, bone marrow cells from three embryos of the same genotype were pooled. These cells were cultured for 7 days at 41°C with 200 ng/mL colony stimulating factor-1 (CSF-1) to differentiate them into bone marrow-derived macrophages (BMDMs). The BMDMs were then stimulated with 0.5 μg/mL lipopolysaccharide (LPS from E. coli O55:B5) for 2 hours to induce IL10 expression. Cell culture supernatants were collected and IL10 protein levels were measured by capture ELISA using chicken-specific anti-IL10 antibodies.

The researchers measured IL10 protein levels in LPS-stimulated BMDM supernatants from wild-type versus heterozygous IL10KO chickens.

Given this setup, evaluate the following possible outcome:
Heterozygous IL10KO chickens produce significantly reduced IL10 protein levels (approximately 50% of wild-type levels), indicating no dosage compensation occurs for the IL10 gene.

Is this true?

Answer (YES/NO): YES